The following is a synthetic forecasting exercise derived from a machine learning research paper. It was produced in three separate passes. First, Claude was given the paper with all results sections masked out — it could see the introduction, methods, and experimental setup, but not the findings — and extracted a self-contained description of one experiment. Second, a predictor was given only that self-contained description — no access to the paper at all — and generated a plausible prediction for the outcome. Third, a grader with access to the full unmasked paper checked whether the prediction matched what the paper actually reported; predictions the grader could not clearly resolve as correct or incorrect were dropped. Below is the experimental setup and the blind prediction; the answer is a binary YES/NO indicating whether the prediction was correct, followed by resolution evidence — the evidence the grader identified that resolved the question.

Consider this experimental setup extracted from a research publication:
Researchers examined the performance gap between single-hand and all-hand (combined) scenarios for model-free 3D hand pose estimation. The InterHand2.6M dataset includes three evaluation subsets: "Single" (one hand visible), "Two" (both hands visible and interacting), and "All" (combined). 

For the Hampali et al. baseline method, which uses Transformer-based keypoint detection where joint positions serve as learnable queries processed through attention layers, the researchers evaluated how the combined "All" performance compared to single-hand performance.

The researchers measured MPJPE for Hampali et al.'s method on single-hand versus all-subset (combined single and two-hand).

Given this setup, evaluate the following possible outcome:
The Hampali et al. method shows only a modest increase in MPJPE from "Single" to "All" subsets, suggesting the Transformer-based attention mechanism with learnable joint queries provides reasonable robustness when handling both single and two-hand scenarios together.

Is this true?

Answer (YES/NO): NO